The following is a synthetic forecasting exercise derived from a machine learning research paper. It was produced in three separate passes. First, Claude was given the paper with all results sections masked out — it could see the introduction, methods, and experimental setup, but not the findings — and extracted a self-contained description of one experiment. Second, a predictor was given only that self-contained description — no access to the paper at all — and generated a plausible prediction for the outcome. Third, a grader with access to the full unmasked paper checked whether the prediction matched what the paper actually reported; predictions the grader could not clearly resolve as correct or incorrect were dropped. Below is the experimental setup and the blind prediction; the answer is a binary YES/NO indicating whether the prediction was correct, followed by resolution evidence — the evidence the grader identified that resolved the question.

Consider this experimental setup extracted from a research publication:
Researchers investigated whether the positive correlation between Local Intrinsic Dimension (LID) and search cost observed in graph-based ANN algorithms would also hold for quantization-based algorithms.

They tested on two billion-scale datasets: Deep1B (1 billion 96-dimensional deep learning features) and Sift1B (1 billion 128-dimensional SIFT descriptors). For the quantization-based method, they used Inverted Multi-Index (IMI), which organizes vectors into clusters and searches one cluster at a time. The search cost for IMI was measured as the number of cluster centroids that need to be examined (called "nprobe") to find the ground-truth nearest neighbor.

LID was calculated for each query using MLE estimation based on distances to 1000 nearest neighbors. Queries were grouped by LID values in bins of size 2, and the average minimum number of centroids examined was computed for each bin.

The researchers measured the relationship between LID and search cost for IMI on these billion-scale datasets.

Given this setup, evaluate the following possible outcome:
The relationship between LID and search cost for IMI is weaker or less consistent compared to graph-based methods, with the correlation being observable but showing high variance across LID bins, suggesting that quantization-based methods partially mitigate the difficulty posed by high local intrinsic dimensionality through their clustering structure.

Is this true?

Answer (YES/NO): NO